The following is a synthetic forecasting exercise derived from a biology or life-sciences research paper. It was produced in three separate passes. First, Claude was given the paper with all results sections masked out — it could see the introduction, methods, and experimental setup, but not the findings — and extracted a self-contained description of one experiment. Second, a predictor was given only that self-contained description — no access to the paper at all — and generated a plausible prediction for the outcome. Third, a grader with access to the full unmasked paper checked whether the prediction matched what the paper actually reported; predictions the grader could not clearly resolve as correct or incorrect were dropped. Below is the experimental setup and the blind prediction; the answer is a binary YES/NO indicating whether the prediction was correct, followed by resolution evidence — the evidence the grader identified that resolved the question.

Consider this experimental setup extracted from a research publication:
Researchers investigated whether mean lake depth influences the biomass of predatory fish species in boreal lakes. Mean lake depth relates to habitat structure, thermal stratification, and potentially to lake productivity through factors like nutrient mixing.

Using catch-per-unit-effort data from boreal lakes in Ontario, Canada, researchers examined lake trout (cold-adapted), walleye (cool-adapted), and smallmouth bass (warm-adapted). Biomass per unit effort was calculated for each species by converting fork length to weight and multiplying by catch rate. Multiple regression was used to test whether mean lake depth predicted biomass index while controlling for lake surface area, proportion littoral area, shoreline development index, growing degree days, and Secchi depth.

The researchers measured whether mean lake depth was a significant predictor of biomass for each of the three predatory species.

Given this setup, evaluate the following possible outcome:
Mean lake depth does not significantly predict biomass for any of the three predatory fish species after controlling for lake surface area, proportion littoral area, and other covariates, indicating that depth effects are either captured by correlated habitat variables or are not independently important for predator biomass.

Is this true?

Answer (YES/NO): NO